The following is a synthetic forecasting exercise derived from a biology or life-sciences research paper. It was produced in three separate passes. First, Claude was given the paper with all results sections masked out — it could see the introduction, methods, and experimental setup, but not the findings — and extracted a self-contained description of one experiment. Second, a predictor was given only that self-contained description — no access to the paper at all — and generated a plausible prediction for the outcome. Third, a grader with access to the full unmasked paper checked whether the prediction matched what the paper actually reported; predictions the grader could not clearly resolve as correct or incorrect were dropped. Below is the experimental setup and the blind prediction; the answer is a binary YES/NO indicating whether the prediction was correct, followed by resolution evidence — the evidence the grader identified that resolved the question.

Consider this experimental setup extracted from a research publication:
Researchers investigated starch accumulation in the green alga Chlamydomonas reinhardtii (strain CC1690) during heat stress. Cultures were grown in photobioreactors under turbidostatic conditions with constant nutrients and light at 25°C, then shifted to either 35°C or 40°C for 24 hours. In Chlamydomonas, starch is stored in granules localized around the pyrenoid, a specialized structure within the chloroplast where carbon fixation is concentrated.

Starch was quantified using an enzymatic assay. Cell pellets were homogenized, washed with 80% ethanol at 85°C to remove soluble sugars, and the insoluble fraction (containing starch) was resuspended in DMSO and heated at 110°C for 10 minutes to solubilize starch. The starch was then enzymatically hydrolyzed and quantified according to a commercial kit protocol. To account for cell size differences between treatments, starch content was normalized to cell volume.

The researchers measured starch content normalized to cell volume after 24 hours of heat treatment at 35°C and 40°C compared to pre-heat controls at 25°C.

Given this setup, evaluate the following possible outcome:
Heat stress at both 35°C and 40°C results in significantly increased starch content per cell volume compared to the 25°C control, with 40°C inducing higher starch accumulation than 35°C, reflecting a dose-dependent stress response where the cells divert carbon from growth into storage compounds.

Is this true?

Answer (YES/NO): NO